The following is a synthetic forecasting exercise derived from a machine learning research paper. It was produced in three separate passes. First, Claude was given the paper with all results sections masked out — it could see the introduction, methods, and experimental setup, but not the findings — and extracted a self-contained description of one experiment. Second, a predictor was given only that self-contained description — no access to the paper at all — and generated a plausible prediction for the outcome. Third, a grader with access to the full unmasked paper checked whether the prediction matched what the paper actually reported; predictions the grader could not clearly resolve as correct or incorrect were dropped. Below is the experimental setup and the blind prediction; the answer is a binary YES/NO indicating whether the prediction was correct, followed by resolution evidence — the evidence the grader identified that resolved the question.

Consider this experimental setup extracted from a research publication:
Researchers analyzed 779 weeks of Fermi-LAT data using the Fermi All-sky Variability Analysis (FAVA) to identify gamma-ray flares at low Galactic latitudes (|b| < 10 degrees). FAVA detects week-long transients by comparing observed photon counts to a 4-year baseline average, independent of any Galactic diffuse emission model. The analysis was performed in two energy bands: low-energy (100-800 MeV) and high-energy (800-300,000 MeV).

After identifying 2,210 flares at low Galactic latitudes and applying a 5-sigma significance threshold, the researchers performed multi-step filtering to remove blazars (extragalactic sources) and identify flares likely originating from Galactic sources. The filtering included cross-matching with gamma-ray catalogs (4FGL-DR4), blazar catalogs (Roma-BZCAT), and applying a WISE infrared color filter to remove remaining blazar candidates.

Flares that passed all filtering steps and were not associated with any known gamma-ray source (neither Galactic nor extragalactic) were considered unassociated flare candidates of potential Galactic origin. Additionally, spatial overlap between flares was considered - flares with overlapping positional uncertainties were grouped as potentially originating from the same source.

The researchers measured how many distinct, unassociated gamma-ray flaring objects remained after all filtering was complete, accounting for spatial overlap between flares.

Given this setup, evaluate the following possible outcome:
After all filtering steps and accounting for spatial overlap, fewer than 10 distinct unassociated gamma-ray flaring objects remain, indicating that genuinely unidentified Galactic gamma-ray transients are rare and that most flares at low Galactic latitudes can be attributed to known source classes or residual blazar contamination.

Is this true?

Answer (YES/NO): YES